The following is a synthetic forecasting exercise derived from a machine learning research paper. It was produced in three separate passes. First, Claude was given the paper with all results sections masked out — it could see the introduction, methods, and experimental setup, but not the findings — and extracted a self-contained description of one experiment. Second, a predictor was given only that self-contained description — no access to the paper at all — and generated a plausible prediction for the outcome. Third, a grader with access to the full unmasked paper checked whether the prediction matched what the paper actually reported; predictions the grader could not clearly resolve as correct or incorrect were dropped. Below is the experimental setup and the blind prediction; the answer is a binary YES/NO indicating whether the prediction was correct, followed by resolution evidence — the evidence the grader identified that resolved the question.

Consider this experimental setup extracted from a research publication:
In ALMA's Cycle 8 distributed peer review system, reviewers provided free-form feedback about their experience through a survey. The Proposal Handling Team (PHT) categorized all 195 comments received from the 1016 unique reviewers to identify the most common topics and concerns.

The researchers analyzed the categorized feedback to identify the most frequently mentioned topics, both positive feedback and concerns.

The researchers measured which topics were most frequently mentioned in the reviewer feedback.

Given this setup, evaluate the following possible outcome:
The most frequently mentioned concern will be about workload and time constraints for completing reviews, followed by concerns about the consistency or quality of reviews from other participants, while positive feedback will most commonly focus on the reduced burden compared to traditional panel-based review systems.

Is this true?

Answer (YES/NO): NO